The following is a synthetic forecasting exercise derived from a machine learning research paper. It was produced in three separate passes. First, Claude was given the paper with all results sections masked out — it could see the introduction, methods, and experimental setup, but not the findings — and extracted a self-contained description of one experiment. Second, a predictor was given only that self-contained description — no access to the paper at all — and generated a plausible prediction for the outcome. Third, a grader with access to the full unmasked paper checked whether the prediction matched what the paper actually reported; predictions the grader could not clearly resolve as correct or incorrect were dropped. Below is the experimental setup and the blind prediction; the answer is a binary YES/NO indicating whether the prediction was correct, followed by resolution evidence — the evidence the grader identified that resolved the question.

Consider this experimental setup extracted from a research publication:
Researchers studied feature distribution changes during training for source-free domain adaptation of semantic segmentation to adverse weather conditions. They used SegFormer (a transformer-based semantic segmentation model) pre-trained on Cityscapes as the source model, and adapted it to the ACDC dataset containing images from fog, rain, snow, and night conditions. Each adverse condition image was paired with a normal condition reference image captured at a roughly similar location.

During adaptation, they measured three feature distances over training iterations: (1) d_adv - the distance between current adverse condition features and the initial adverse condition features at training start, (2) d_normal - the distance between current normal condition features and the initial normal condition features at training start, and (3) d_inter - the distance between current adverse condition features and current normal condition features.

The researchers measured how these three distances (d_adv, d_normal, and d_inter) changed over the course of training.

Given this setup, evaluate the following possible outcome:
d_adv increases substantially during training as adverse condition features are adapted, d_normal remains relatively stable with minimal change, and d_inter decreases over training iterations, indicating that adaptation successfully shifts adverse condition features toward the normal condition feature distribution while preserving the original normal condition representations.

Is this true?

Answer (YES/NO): YES